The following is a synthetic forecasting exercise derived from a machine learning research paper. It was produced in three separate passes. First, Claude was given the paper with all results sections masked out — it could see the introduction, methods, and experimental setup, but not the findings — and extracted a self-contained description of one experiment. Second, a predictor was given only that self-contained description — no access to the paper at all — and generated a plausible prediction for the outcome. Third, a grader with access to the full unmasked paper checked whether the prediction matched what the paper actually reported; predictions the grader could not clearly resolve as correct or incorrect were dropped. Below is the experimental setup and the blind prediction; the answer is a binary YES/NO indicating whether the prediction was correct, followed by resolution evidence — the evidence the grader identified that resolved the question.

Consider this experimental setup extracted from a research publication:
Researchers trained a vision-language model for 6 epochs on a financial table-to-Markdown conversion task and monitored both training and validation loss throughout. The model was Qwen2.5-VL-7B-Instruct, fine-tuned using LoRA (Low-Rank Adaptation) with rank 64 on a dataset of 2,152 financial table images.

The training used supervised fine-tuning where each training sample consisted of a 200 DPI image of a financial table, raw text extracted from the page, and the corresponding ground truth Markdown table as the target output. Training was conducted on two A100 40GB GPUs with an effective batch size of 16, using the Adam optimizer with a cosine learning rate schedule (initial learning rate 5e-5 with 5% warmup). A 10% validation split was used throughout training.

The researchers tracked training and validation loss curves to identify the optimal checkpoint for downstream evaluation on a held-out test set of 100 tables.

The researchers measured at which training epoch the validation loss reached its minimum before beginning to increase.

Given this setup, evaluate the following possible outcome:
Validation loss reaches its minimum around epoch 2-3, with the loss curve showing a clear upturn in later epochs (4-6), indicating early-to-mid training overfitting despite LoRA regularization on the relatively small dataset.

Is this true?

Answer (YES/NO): NO